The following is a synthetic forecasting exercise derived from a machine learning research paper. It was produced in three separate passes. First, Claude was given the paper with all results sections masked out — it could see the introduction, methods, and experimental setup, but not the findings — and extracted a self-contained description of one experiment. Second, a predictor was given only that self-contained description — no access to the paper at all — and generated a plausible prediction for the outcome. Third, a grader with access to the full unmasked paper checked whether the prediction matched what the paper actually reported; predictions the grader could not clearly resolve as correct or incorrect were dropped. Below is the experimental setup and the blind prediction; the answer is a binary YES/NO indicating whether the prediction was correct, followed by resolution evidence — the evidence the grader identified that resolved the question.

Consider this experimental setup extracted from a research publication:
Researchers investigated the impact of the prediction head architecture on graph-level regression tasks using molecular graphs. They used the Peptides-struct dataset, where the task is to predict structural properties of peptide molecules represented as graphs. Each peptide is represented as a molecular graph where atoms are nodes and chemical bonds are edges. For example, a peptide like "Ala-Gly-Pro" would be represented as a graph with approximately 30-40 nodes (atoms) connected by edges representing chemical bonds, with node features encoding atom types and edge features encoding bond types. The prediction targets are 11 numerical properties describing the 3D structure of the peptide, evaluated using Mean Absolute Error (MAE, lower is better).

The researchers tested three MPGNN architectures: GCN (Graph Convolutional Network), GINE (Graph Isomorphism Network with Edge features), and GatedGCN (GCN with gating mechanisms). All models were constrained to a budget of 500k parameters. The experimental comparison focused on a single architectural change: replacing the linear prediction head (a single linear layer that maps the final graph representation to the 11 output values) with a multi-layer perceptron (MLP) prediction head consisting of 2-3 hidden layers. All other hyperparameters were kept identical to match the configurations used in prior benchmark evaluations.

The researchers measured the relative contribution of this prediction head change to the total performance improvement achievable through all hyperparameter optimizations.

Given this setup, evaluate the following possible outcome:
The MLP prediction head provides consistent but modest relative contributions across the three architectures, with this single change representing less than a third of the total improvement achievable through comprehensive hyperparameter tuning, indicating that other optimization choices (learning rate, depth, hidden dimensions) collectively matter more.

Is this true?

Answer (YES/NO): NO